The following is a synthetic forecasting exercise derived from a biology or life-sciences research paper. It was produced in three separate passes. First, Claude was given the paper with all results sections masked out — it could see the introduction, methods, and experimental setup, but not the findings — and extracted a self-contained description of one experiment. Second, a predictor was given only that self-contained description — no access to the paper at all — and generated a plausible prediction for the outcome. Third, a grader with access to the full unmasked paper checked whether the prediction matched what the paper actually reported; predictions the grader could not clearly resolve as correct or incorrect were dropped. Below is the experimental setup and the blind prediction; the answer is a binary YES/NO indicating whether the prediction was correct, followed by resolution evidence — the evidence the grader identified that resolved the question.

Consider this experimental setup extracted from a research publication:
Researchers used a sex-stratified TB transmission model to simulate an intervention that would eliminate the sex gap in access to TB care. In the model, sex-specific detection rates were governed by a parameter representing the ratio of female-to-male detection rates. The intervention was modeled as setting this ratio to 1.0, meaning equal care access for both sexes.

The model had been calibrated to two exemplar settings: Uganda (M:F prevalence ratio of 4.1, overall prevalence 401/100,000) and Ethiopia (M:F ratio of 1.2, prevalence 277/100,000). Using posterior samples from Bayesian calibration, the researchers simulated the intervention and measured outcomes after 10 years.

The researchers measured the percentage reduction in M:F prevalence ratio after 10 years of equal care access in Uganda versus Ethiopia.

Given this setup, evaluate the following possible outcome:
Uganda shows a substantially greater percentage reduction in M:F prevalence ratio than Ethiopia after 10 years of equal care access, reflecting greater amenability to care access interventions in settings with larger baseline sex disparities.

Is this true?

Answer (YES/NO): YES